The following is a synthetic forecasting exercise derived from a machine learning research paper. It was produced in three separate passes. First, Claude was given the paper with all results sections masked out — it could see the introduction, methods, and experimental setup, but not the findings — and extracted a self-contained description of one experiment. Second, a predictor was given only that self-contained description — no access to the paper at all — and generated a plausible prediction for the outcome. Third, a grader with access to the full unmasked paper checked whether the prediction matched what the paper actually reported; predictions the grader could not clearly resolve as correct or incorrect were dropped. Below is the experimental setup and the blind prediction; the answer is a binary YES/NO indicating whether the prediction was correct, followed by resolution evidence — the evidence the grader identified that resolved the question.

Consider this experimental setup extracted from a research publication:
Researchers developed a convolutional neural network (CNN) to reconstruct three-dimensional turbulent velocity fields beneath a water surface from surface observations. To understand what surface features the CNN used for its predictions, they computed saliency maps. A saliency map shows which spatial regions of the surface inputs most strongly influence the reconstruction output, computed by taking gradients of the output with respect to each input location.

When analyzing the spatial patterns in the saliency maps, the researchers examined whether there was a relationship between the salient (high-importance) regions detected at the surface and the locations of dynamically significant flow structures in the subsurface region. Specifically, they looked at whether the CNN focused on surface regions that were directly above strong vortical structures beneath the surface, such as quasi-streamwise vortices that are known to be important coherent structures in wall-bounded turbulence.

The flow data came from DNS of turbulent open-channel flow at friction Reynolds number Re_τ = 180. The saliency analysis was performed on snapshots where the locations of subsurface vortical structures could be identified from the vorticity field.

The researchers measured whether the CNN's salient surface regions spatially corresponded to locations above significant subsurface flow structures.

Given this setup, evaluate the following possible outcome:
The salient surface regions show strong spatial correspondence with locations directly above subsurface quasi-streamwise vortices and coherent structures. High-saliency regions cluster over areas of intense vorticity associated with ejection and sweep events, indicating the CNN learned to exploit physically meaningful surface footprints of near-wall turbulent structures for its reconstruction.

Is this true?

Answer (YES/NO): NO